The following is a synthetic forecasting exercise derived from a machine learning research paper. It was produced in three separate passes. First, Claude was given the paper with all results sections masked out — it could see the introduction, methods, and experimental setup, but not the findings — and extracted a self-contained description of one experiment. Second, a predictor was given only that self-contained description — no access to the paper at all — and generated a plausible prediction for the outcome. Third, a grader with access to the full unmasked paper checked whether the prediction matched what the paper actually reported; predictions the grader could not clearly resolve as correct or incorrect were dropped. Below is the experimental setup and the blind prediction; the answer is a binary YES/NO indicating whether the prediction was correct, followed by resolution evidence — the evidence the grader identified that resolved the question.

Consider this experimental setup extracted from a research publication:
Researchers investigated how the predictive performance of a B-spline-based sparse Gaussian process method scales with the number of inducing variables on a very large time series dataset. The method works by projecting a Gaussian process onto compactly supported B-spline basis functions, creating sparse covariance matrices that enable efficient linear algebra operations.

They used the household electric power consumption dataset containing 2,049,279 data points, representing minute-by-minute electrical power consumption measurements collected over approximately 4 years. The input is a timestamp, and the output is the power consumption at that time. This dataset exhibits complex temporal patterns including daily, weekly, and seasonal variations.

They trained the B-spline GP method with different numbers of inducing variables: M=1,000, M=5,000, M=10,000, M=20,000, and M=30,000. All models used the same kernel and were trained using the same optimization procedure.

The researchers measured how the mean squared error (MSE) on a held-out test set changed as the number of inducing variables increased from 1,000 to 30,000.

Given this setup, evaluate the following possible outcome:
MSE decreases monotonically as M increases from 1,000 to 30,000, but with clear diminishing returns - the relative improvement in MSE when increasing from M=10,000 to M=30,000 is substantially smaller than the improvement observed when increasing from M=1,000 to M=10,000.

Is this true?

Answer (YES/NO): YES